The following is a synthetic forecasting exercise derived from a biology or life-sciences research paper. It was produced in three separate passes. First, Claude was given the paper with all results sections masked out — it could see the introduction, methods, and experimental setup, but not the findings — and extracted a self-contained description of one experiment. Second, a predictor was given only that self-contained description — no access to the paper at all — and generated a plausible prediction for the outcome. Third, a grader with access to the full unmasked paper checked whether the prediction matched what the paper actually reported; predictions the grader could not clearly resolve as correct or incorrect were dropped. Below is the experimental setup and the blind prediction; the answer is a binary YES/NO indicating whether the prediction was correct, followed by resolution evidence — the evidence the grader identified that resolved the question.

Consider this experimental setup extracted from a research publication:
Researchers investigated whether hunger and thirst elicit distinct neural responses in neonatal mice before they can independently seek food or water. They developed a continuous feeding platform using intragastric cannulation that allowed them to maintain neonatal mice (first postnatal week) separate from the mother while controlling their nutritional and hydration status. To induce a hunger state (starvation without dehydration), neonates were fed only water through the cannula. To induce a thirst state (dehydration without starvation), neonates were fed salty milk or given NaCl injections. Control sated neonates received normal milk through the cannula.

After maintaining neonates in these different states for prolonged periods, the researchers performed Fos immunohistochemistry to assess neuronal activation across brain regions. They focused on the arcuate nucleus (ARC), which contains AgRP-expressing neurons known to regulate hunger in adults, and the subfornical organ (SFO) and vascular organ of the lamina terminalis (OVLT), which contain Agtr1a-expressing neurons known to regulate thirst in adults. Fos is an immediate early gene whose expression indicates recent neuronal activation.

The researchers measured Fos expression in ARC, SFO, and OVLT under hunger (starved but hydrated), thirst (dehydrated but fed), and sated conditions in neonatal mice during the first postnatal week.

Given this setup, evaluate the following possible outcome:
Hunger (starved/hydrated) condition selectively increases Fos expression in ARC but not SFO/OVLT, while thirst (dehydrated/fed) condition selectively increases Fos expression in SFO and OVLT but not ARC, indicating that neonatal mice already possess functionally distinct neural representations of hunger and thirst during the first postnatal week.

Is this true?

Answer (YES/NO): YES